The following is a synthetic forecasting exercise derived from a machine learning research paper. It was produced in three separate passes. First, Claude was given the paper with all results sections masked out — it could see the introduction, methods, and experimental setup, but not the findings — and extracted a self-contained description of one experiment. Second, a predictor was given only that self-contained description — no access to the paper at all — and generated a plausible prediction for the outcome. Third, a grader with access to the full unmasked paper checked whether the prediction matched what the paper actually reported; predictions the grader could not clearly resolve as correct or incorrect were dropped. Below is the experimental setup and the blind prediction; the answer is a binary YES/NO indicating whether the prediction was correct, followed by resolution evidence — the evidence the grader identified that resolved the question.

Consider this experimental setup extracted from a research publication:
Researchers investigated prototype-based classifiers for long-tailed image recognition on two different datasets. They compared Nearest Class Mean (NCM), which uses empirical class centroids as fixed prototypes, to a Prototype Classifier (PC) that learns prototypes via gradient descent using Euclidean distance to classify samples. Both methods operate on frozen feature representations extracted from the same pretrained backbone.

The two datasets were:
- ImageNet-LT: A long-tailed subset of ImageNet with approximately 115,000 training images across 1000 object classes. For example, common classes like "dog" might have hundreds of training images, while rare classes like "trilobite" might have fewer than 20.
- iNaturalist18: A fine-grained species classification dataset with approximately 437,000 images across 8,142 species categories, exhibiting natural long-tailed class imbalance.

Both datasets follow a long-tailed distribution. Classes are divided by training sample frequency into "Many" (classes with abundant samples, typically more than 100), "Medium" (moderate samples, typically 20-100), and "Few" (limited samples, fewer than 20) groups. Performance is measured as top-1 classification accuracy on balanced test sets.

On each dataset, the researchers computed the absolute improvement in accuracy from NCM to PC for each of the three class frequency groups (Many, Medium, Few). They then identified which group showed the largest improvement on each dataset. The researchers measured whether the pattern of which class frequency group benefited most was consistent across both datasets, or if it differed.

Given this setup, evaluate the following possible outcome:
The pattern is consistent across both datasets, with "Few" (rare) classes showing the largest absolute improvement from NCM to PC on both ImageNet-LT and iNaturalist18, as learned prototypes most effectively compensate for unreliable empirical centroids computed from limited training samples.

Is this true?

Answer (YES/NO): NO